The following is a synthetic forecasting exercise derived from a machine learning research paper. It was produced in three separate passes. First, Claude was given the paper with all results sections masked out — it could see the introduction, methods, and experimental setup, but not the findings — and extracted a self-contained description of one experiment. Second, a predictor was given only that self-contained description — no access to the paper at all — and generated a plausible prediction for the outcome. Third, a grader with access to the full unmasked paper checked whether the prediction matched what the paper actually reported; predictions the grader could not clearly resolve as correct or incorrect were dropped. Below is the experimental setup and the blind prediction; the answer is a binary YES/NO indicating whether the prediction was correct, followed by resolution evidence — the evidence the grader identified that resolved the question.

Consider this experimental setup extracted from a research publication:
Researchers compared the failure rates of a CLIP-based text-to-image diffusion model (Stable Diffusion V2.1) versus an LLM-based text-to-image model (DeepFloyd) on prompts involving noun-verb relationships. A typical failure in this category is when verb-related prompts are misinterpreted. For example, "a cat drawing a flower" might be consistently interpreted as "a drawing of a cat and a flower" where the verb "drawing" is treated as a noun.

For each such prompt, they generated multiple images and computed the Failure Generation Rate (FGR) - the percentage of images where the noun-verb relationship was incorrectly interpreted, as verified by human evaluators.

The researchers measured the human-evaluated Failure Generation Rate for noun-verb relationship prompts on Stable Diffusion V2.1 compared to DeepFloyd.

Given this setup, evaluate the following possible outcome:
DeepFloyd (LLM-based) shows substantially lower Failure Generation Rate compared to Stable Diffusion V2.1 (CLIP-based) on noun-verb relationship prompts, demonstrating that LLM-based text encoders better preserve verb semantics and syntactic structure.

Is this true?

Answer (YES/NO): YES